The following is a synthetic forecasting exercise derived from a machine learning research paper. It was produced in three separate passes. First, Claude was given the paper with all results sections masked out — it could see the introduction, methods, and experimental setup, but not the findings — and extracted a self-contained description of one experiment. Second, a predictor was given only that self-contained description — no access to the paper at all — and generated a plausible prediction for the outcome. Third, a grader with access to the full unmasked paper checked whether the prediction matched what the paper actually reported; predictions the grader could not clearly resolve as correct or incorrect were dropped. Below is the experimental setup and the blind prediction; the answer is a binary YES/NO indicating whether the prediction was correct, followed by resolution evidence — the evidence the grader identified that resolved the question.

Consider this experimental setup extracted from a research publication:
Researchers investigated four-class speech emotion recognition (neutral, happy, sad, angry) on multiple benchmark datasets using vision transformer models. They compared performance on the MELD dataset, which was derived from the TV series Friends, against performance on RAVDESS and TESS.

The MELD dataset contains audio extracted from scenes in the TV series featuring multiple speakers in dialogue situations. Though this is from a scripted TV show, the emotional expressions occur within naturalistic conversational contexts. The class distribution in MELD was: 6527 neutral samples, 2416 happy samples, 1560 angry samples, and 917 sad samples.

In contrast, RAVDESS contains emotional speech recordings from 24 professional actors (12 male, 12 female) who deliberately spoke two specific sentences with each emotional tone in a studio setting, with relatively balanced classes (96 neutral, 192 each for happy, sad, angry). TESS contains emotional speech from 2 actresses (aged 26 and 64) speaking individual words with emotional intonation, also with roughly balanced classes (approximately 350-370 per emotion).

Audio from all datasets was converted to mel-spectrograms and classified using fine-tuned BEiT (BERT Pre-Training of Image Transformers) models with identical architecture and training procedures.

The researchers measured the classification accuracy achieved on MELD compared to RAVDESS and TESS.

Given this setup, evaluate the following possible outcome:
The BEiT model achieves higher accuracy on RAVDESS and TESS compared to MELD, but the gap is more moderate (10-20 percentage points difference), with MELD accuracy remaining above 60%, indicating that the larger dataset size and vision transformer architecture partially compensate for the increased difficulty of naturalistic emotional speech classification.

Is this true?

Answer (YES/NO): NO